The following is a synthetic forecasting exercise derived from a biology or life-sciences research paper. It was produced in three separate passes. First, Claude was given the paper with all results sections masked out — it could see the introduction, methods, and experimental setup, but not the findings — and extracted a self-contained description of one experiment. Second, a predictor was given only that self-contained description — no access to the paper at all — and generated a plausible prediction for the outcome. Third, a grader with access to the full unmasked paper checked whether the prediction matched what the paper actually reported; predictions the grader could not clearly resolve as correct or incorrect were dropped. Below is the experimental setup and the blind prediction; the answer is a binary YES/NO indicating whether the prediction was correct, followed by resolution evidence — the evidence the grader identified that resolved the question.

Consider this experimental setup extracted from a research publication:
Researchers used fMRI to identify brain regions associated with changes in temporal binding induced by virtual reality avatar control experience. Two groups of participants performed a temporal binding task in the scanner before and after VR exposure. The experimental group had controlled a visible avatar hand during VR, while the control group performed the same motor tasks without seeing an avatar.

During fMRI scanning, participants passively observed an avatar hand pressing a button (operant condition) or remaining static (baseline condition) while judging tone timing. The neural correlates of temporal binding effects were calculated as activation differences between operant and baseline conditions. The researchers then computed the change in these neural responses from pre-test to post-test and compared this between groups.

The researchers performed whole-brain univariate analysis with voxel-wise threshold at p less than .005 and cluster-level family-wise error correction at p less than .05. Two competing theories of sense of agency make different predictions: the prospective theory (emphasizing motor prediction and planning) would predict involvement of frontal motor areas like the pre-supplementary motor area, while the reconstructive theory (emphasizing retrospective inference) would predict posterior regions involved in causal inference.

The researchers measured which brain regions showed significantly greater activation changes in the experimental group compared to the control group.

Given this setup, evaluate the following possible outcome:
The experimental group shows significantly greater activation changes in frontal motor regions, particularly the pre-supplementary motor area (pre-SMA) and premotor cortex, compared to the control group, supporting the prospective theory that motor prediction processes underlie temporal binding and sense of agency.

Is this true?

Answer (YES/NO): NO